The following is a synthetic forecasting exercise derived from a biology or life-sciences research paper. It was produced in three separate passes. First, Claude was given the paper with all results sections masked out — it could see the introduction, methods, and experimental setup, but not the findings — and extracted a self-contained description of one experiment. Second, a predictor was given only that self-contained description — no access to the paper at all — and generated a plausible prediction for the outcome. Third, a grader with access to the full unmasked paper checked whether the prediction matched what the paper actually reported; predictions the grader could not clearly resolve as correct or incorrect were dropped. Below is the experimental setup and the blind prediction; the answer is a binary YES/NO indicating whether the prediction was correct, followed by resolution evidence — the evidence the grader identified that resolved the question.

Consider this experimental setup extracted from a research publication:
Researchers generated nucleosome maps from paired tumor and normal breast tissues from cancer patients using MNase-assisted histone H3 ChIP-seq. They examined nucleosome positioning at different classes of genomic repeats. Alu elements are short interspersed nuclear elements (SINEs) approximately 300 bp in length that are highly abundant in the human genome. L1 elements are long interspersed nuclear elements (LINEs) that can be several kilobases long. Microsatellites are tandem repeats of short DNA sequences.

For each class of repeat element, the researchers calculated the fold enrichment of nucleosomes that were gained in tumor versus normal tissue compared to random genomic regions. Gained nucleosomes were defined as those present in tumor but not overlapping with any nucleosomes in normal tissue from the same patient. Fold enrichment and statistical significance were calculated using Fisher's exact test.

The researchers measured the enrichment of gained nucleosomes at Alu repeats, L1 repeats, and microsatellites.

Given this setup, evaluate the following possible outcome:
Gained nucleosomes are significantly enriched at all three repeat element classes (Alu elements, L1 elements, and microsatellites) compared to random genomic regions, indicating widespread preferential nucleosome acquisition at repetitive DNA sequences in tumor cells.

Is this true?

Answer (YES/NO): NO